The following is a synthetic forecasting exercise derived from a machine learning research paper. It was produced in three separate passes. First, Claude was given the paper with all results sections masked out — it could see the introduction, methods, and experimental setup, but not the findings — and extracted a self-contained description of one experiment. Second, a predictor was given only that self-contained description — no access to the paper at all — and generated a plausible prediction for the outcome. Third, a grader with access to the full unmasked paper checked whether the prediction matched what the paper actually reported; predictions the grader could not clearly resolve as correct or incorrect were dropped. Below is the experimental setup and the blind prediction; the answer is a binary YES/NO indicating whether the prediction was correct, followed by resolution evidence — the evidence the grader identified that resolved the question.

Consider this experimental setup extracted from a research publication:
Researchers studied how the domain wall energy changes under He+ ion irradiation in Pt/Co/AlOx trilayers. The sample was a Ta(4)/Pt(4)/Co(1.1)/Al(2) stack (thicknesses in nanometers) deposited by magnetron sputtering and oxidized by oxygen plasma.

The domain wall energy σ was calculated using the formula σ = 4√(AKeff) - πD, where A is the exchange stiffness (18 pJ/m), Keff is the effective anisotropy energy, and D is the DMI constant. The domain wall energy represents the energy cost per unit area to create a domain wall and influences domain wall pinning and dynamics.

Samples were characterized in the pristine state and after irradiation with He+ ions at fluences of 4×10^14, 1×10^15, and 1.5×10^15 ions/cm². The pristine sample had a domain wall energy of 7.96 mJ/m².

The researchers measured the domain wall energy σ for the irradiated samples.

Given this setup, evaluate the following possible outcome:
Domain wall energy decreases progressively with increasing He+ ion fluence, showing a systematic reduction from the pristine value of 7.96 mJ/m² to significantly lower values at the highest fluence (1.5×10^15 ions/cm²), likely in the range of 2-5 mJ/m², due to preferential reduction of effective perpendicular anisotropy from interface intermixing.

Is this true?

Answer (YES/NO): YES